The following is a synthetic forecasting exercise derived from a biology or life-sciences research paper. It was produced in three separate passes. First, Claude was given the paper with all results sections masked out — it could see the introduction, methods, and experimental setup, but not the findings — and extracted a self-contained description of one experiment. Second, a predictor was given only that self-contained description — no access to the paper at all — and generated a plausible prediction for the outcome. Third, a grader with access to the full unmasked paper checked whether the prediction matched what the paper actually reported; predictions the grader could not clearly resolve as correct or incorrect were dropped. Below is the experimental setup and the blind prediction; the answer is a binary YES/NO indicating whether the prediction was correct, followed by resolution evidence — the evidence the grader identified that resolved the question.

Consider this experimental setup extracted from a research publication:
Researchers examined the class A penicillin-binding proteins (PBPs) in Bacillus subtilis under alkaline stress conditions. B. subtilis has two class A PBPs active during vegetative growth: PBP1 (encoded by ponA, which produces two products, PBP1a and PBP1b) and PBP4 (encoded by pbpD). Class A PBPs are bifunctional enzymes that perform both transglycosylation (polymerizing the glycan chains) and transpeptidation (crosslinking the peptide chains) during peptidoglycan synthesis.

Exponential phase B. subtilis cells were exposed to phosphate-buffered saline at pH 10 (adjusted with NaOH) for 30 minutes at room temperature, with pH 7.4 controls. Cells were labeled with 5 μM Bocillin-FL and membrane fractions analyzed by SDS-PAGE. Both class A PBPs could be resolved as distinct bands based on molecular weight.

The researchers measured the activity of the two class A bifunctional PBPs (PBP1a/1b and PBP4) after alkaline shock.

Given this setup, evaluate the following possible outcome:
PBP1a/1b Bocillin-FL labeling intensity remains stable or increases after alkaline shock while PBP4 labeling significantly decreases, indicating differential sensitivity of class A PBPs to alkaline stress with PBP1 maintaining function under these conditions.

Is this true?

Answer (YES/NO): NO